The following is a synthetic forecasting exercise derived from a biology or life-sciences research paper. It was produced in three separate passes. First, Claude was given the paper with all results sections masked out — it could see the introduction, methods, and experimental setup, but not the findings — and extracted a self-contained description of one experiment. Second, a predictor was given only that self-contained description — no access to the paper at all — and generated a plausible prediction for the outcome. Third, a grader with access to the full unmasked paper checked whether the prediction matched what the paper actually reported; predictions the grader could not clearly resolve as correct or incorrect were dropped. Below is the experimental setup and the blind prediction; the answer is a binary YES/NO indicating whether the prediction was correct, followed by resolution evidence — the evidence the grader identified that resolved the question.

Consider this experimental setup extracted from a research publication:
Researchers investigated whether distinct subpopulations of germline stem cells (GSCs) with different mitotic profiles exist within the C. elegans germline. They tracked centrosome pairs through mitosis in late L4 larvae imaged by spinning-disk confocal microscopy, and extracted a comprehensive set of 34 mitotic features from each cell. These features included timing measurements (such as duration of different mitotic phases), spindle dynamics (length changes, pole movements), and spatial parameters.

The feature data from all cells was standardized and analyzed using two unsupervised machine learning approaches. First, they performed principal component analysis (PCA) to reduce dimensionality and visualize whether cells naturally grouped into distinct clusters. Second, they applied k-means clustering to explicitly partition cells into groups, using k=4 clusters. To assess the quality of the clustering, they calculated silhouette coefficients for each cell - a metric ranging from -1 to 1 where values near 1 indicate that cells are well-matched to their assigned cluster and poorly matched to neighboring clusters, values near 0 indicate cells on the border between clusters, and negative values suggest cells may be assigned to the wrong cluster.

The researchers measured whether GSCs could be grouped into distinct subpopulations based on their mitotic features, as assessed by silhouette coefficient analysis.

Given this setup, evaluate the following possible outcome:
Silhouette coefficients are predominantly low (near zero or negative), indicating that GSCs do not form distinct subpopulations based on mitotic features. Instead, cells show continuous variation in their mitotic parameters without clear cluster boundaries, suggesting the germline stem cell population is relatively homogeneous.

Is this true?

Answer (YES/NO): YES